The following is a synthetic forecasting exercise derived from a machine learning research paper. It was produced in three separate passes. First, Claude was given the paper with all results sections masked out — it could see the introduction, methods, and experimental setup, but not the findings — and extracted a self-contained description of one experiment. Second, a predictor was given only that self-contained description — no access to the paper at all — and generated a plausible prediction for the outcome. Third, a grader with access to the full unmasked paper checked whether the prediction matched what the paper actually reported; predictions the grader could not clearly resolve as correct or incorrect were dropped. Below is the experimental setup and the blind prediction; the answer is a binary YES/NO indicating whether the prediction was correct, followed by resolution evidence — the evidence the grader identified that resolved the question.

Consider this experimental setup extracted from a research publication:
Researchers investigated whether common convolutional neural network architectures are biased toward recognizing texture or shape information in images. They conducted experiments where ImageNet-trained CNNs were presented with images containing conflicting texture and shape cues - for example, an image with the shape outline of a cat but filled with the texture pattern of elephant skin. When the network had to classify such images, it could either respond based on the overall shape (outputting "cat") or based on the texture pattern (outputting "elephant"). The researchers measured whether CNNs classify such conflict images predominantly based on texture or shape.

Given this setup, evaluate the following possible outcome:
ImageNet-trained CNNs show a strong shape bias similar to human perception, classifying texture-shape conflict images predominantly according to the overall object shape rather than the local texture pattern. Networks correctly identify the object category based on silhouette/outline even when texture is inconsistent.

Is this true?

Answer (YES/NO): NO